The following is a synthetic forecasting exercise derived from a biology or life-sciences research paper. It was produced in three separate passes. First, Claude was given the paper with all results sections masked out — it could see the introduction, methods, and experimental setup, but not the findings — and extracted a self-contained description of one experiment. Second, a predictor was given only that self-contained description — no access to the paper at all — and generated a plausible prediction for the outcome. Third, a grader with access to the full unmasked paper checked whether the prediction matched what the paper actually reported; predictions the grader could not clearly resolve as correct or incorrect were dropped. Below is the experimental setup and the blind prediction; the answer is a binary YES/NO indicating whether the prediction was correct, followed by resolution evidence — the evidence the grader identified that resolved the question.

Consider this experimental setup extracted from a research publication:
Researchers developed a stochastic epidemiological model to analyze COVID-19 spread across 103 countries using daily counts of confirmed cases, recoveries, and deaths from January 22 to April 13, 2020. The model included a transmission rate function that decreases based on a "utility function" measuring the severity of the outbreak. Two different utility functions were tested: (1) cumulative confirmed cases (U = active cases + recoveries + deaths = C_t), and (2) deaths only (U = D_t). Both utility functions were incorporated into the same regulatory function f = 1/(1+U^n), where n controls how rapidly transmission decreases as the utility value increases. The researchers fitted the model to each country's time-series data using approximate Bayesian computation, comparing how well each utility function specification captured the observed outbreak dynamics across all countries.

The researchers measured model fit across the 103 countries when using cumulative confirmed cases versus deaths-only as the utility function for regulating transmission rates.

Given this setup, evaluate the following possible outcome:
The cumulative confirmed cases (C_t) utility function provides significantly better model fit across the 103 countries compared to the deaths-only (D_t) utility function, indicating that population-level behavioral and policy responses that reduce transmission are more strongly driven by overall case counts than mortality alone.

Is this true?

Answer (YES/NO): YES